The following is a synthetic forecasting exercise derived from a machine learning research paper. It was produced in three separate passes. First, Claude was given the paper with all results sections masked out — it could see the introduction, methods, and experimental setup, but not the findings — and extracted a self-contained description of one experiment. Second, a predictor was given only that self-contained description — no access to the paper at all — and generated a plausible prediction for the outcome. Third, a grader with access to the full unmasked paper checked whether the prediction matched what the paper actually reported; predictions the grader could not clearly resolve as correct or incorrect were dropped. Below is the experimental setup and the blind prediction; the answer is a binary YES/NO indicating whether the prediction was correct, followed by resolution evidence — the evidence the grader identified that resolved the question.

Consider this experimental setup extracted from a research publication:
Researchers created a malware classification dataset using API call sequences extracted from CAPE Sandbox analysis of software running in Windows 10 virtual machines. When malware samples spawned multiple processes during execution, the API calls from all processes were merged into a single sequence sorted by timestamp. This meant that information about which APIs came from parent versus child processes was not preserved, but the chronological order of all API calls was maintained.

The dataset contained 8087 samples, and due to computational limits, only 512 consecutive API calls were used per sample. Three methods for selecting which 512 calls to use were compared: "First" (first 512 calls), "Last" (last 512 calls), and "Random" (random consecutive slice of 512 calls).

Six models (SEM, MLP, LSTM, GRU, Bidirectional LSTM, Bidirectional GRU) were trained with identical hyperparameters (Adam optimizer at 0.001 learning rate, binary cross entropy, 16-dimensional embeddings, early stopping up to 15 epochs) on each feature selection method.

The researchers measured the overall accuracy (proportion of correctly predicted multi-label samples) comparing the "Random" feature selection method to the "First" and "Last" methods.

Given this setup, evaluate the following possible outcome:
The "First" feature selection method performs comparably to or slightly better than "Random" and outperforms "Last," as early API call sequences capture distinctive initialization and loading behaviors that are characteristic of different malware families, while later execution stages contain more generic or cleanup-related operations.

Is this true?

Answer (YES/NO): NO